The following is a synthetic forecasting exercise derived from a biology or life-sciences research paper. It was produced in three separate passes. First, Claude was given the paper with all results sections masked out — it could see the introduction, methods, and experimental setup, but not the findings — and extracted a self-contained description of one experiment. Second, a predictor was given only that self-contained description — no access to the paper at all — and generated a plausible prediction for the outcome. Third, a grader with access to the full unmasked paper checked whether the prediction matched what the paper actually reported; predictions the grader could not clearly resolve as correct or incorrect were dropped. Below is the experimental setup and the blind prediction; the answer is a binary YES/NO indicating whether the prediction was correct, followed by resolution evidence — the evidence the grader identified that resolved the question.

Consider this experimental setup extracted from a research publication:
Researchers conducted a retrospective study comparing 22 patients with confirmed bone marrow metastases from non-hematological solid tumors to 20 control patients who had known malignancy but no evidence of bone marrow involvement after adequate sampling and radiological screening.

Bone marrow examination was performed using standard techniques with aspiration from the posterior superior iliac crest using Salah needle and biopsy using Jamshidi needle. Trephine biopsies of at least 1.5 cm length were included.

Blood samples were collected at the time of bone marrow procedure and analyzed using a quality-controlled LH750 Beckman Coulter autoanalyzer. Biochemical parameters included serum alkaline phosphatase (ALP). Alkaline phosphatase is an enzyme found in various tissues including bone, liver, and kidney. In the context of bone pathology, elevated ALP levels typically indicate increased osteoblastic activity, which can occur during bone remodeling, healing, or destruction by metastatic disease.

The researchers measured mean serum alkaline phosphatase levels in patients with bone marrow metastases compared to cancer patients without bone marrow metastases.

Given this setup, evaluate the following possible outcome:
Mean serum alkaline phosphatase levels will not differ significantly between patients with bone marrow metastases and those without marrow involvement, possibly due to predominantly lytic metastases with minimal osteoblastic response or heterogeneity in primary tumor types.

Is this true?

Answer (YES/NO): YES